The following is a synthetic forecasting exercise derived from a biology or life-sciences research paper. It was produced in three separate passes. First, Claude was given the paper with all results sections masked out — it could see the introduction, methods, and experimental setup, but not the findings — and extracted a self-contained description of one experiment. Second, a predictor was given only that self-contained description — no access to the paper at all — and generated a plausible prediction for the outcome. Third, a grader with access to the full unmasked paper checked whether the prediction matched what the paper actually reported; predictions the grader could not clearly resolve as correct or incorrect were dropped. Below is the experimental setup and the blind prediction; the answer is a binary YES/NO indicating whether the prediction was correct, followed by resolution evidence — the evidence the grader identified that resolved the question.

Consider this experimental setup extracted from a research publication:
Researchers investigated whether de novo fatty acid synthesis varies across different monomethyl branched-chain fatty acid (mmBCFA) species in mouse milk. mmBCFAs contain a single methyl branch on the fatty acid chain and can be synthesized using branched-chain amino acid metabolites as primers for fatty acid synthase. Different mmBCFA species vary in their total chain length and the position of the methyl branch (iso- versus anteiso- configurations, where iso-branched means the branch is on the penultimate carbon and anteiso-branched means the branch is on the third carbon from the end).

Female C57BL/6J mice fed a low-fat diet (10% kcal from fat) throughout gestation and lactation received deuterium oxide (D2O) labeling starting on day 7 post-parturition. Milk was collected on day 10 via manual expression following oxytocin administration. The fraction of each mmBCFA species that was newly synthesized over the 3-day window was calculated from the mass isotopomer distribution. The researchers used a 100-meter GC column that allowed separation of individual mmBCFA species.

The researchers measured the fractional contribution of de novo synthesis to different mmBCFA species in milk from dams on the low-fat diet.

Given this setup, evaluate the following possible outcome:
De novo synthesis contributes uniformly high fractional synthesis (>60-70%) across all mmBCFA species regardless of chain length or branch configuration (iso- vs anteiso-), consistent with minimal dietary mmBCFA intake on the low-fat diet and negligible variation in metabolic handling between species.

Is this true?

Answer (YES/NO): NO